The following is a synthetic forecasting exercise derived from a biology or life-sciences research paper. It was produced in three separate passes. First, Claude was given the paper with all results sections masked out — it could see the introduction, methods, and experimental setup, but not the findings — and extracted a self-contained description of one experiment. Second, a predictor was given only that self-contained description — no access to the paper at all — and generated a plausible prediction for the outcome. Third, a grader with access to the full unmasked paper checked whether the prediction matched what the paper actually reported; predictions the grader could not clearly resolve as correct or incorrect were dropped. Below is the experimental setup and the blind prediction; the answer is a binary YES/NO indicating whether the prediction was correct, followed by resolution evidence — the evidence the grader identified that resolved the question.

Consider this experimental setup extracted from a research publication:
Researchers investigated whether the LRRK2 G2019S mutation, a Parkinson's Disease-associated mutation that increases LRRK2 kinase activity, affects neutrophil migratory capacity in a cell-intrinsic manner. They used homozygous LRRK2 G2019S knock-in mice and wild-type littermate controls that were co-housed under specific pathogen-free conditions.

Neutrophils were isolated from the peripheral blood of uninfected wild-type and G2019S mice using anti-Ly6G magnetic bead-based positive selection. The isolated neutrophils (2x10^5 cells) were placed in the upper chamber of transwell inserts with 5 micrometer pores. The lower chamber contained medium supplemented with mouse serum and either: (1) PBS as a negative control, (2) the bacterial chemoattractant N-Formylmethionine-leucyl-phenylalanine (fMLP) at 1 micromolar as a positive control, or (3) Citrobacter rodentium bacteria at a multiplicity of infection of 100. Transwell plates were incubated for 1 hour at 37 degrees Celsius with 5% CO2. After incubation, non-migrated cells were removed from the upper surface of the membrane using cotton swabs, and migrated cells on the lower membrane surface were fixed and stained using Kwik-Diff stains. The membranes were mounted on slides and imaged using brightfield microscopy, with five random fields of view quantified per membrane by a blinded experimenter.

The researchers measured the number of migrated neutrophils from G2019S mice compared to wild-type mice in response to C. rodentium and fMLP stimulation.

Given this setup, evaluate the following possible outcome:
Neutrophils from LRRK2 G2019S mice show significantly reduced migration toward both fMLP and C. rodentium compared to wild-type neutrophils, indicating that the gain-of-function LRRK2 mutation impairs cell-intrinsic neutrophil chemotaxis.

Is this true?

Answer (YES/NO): NO